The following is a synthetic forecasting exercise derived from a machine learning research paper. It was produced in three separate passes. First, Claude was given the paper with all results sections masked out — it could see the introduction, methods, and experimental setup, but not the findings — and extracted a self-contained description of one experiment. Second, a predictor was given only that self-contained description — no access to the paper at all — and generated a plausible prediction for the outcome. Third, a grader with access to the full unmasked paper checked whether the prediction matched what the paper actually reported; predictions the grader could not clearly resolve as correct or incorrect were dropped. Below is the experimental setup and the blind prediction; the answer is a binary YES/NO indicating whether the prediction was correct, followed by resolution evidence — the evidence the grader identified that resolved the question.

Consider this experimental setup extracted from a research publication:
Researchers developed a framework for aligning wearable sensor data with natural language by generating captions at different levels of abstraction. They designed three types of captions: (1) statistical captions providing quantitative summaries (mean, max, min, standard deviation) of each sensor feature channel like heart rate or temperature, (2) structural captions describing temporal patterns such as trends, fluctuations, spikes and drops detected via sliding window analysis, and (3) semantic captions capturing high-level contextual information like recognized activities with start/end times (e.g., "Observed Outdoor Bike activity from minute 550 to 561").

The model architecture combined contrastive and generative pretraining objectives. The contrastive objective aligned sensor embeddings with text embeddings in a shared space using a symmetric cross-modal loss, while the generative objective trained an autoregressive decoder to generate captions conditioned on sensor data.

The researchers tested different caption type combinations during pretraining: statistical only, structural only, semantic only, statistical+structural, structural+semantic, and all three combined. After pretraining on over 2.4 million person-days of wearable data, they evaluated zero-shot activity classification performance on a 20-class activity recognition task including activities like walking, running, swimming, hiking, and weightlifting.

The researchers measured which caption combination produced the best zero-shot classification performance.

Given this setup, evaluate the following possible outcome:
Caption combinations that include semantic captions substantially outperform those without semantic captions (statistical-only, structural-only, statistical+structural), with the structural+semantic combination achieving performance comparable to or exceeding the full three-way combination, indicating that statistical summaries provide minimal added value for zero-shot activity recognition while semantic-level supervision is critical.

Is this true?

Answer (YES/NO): YES